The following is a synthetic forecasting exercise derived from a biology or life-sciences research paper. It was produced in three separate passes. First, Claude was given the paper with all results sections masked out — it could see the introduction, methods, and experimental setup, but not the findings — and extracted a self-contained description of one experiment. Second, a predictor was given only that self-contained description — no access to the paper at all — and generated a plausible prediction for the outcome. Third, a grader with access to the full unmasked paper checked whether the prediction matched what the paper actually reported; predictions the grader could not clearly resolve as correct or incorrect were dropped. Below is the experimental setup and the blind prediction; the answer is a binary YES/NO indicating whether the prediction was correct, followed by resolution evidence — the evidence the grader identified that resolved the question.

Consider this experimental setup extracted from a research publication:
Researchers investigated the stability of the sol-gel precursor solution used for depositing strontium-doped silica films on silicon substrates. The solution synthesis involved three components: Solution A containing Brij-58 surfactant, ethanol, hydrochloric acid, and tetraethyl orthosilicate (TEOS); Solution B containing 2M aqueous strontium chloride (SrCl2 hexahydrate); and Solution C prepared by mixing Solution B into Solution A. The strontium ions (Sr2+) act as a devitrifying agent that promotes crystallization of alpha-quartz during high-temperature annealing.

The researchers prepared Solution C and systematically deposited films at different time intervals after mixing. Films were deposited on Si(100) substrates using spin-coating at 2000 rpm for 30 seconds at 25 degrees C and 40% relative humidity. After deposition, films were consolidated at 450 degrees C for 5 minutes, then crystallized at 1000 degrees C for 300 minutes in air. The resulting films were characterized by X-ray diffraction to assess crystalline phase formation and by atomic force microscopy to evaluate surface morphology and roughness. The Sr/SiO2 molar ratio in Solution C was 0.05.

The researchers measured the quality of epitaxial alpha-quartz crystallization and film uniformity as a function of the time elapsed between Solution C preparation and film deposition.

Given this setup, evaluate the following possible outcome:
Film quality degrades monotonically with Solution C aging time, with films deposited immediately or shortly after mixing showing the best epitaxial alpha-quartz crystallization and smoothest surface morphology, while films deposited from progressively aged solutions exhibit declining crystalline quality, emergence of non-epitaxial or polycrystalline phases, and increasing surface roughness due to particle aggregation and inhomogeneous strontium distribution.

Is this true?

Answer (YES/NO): NO